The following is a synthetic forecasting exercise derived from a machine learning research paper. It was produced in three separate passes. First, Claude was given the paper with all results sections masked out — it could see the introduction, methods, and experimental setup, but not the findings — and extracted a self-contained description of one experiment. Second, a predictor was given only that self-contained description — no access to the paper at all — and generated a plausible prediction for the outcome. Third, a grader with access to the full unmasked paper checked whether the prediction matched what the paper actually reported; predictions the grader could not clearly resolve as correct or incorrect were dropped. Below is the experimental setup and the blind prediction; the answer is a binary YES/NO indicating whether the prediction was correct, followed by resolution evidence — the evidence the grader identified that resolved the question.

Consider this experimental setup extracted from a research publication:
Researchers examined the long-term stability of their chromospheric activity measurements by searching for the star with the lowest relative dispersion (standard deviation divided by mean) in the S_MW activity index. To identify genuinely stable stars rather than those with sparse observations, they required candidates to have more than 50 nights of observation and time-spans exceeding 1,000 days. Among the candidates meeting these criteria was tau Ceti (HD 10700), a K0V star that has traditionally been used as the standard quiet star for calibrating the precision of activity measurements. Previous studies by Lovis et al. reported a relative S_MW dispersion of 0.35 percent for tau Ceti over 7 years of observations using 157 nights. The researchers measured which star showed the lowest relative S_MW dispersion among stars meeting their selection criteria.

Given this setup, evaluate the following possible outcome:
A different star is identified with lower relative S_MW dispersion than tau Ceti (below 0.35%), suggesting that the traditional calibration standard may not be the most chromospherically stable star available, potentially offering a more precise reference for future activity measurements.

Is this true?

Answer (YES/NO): NO